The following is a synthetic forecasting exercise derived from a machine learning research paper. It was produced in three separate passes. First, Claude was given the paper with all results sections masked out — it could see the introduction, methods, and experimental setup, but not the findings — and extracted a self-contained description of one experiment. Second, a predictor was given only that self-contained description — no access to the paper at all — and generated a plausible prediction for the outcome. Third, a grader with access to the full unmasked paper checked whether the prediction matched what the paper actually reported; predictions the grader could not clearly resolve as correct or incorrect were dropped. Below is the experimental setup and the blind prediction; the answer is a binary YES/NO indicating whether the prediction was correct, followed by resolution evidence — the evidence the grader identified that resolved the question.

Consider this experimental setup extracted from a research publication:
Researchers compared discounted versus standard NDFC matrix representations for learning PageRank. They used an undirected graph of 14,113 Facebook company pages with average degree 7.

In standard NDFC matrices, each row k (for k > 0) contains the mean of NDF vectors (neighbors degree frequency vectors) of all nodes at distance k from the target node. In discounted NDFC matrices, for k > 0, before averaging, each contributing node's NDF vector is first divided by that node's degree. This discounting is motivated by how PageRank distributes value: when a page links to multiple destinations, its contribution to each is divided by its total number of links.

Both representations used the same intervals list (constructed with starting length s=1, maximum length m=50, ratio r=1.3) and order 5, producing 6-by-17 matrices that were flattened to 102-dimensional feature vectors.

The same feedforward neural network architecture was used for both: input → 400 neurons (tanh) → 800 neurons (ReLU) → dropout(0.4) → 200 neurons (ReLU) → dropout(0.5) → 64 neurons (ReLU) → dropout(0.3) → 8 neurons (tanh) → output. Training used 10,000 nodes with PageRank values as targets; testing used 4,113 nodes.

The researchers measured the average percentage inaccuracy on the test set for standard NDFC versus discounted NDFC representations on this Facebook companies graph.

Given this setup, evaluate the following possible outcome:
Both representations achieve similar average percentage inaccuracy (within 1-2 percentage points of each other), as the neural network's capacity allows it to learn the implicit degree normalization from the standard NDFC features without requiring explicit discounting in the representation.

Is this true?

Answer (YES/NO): YES